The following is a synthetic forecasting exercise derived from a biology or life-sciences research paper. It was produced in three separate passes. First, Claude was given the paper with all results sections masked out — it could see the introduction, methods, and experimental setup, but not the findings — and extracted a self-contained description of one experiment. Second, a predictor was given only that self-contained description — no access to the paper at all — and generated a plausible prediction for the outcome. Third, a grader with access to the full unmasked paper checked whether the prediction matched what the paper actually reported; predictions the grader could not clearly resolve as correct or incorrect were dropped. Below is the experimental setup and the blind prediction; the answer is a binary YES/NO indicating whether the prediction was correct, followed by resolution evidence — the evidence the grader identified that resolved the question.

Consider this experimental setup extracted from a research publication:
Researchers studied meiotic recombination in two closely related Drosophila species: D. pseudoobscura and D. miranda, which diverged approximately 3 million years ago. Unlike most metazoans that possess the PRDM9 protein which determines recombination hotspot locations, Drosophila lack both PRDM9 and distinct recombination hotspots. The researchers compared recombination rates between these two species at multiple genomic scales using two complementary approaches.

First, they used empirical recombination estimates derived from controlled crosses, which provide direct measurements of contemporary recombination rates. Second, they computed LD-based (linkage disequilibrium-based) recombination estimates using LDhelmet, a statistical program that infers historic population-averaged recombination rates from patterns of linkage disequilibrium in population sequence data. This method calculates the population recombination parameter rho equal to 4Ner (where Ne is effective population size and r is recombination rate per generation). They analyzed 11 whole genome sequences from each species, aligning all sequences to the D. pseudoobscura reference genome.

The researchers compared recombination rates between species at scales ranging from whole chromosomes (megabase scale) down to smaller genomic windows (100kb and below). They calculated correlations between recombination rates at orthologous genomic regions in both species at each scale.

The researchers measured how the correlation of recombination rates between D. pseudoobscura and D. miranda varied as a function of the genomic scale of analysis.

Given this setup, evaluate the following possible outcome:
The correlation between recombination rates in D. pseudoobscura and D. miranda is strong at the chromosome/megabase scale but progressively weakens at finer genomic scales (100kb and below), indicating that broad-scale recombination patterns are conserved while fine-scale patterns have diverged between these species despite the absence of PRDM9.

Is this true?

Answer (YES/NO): YES